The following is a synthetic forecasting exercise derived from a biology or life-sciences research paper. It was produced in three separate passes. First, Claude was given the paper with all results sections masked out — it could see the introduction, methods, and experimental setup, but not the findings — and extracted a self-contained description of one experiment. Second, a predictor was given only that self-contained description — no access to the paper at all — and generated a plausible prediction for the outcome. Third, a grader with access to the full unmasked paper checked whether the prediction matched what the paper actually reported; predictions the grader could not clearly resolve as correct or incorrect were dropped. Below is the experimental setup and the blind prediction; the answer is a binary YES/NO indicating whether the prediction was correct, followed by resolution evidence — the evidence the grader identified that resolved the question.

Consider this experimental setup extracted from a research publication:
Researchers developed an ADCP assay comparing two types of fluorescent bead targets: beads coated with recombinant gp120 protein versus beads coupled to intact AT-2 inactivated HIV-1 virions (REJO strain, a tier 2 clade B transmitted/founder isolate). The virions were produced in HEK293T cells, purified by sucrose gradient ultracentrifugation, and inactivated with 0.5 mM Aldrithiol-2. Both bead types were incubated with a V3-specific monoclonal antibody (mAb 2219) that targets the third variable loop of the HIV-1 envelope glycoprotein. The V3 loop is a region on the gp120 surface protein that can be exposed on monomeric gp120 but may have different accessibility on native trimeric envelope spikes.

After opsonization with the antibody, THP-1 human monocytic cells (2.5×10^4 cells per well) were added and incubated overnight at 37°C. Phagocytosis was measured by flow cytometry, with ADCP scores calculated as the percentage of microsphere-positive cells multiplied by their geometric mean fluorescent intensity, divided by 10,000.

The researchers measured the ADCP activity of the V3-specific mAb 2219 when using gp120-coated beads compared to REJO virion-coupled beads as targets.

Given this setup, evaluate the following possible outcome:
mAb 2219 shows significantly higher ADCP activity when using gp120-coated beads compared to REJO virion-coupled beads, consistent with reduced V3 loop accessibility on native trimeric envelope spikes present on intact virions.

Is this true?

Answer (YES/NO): YES